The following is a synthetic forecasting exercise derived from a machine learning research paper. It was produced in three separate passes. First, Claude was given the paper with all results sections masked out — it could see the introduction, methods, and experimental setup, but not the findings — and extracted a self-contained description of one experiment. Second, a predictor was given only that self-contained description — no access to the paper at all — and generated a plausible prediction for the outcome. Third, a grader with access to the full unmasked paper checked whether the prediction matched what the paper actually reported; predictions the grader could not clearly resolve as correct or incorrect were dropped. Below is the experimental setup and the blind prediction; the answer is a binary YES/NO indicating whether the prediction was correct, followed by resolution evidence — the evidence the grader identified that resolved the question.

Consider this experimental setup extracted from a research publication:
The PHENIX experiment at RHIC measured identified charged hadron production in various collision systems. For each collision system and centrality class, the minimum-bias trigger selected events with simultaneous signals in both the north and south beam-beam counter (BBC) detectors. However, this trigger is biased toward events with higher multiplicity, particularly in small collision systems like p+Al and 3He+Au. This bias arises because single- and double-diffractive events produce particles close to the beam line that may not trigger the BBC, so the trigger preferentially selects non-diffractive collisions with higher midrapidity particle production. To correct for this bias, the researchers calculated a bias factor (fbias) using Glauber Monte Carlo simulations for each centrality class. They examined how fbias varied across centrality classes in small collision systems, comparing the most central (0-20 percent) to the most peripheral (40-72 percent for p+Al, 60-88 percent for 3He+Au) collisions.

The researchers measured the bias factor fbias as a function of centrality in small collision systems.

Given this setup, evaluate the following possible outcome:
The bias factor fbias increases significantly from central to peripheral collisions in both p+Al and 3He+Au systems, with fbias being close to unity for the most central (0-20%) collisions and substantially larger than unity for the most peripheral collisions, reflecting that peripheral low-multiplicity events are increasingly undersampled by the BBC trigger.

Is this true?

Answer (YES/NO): NO